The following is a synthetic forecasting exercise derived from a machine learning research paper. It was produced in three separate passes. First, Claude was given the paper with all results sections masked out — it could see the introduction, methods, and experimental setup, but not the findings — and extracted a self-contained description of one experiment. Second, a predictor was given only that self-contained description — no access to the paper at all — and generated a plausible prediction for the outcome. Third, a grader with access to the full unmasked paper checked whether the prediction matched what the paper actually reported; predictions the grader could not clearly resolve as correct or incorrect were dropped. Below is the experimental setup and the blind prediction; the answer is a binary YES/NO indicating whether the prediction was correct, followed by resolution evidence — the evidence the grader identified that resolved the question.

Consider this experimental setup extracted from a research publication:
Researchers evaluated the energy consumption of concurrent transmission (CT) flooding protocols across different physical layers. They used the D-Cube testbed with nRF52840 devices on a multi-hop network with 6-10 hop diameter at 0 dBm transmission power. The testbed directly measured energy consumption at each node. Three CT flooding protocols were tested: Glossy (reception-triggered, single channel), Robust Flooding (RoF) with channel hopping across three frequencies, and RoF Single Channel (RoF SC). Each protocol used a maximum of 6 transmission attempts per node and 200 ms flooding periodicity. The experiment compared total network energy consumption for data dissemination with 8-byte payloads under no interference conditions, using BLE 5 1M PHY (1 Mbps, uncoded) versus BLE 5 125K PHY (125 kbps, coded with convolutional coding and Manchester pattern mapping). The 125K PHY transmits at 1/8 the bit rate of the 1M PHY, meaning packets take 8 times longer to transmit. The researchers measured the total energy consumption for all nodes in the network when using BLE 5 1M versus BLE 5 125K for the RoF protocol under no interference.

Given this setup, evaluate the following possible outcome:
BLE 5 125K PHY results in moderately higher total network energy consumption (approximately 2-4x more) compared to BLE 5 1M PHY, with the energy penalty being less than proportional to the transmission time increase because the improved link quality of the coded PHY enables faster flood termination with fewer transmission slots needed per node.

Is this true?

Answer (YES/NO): NO